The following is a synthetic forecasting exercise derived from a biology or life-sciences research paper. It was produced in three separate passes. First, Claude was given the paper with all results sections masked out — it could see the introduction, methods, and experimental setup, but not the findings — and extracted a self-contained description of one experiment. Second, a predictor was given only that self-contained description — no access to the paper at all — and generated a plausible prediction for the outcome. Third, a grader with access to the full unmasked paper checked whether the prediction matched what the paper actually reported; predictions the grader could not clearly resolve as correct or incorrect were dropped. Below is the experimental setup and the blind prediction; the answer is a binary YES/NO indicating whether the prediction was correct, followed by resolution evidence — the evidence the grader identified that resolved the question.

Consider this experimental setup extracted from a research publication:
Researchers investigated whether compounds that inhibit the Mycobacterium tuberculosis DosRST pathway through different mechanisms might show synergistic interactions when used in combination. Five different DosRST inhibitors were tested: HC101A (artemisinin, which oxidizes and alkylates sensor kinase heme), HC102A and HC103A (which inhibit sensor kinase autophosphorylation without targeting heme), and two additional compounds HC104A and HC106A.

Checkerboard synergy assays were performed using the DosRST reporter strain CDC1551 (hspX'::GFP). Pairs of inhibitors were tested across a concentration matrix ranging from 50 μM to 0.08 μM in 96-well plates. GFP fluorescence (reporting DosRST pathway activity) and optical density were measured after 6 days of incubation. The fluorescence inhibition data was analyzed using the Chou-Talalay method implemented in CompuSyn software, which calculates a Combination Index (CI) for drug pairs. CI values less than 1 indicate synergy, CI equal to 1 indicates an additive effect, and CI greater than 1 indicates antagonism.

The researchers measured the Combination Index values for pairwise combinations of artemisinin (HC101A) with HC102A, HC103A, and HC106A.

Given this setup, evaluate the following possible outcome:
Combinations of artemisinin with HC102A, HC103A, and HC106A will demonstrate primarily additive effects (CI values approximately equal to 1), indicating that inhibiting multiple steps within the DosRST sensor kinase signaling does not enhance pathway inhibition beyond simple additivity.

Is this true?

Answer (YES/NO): NO